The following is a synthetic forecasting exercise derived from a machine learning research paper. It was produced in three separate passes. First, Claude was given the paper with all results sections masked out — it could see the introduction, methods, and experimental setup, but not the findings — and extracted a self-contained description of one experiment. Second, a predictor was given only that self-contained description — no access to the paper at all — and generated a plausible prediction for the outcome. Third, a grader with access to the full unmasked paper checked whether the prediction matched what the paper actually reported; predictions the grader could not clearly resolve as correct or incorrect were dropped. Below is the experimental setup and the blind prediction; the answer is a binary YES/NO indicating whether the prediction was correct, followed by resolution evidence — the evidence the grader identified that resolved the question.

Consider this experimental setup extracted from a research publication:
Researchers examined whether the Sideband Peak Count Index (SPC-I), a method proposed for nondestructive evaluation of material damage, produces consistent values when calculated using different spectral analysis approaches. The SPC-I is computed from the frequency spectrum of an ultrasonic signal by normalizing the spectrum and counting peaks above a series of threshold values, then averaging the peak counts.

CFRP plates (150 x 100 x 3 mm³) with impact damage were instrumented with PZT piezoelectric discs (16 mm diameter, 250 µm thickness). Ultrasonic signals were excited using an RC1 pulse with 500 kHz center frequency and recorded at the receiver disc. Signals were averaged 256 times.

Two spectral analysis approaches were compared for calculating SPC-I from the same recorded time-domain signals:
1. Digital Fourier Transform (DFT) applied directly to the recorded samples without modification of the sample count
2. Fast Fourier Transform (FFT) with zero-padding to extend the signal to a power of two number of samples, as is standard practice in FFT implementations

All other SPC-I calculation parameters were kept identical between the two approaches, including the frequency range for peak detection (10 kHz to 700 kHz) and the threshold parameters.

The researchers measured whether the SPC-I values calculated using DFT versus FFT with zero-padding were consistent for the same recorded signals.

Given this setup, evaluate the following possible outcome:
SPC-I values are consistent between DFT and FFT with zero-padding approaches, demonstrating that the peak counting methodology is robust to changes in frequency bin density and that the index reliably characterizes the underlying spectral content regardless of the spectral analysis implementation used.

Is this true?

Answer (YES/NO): NO